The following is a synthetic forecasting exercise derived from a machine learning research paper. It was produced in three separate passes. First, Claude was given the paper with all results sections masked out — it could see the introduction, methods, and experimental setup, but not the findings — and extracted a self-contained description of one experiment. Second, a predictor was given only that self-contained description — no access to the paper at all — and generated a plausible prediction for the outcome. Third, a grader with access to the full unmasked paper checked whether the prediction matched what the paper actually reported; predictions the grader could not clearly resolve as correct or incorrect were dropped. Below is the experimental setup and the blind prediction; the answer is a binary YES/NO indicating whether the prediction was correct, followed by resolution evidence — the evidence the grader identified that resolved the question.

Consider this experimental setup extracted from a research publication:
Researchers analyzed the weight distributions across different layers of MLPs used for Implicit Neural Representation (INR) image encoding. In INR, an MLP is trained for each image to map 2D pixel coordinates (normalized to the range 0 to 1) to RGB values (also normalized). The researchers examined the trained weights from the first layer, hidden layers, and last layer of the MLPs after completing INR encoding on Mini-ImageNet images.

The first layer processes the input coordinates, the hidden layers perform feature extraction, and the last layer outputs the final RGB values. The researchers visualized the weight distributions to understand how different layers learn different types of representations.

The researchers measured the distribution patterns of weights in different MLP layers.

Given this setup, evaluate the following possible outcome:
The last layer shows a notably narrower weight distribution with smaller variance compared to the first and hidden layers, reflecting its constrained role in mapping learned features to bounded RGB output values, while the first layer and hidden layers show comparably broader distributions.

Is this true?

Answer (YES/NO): NO